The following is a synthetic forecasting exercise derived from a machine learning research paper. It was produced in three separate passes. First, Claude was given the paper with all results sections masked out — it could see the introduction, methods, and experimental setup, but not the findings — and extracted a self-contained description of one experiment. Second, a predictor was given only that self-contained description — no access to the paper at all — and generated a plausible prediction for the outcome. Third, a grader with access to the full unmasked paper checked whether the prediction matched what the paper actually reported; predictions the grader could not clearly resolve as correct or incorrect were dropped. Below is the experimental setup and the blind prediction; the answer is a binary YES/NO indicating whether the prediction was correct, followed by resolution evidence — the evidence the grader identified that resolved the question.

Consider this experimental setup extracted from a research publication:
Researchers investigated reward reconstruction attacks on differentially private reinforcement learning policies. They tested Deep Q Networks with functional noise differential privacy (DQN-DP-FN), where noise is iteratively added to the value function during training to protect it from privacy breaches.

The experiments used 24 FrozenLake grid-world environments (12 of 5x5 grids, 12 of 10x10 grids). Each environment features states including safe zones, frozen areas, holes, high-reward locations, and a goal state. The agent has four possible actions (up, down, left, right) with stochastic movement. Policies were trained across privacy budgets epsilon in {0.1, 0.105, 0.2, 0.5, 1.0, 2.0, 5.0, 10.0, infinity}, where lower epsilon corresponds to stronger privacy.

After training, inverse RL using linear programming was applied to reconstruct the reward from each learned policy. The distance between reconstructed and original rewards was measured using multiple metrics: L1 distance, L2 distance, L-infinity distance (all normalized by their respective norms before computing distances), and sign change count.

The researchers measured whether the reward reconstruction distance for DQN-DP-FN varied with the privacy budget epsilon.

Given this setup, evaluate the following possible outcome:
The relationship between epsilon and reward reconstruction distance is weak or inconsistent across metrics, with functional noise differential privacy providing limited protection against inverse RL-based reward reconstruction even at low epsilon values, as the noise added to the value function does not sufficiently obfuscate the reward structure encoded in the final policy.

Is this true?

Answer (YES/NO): YES